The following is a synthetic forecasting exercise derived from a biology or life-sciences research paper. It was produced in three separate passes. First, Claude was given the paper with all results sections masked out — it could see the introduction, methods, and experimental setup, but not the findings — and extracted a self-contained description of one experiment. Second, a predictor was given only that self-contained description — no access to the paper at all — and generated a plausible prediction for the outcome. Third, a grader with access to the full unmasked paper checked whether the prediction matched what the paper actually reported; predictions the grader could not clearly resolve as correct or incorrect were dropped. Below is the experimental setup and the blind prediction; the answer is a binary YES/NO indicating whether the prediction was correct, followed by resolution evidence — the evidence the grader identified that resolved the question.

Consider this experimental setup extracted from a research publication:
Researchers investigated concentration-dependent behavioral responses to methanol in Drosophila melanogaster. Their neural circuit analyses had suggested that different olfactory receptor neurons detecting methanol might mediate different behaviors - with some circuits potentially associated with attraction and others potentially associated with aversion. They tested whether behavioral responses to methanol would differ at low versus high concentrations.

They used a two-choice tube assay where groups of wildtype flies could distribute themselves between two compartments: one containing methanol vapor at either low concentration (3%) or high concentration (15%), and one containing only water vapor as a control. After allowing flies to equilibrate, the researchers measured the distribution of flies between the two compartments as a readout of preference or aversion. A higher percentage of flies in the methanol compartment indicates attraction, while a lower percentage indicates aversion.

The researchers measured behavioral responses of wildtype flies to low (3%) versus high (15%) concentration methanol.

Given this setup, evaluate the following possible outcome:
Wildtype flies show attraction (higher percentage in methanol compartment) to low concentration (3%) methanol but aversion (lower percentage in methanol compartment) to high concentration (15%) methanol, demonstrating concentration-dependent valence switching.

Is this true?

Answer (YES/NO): YES